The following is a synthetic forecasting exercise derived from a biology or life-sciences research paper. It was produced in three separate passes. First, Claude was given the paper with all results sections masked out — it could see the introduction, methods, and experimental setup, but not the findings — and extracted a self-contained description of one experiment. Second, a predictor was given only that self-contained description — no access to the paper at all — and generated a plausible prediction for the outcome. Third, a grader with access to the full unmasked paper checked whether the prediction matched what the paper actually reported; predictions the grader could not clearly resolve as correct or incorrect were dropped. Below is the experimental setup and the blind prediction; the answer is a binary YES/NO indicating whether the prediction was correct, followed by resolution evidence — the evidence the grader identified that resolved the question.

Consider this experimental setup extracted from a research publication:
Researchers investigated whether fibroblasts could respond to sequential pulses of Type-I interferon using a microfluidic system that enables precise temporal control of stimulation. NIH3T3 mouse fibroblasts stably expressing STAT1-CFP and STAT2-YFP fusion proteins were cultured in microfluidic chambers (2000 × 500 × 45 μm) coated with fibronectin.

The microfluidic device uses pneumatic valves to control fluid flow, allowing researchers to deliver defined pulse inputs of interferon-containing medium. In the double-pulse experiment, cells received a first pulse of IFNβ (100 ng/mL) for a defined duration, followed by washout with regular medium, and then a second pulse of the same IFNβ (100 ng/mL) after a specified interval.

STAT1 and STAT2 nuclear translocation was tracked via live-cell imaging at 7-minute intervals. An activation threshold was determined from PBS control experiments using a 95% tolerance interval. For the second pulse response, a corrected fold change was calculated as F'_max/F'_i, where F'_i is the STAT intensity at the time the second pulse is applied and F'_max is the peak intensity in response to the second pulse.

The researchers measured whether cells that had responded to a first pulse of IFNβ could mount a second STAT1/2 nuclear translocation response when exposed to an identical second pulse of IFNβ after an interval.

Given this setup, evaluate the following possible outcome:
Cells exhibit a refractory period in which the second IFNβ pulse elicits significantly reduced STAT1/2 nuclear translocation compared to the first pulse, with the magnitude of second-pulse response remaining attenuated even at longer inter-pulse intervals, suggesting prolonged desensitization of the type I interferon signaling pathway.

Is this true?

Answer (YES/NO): YES